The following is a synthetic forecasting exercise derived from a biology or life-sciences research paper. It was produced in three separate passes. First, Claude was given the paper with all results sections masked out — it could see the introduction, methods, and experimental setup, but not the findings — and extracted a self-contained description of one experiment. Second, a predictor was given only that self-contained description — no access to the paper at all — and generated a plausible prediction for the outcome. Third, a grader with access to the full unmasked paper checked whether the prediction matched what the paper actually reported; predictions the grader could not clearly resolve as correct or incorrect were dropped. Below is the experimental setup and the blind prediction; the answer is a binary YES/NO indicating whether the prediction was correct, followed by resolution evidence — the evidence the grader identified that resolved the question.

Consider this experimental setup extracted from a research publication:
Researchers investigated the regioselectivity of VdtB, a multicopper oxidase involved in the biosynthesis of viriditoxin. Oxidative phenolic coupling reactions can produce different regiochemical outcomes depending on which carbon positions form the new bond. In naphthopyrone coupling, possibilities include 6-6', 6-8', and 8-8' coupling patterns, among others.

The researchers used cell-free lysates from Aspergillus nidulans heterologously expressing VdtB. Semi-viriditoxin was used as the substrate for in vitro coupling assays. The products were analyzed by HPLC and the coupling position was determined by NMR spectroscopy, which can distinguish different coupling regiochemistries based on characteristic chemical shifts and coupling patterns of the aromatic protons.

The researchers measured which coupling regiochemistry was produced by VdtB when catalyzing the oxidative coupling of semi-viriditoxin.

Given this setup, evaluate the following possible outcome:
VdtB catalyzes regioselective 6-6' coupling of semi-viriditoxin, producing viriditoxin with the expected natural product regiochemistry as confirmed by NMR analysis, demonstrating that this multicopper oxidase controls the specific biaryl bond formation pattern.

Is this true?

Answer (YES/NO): YES